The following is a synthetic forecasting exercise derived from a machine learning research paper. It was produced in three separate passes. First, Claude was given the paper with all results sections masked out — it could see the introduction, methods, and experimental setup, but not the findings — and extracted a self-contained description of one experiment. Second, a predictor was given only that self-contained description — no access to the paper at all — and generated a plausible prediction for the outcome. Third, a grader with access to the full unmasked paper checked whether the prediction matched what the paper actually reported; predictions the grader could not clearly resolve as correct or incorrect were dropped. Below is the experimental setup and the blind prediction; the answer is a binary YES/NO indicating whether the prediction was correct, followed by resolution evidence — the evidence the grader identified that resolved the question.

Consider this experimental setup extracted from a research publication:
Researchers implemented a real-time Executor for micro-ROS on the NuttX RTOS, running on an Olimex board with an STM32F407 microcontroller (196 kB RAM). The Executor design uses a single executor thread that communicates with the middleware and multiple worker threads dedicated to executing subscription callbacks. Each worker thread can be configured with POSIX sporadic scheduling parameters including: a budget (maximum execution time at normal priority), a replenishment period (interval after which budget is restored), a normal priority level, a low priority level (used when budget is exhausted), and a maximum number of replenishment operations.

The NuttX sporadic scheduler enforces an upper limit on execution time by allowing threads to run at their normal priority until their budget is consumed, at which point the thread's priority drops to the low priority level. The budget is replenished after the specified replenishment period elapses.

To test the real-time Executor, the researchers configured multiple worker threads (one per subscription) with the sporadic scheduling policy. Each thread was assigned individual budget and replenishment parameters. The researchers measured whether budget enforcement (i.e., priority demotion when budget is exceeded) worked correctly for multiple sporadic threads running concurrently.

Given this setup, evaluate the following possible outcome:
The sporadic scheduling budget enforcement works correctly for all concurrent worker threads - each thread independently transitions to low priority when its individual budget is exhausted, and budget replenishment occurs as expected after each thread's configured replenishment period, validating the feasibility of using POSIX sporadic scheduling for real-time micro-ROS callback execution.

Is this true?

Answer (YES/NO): NO